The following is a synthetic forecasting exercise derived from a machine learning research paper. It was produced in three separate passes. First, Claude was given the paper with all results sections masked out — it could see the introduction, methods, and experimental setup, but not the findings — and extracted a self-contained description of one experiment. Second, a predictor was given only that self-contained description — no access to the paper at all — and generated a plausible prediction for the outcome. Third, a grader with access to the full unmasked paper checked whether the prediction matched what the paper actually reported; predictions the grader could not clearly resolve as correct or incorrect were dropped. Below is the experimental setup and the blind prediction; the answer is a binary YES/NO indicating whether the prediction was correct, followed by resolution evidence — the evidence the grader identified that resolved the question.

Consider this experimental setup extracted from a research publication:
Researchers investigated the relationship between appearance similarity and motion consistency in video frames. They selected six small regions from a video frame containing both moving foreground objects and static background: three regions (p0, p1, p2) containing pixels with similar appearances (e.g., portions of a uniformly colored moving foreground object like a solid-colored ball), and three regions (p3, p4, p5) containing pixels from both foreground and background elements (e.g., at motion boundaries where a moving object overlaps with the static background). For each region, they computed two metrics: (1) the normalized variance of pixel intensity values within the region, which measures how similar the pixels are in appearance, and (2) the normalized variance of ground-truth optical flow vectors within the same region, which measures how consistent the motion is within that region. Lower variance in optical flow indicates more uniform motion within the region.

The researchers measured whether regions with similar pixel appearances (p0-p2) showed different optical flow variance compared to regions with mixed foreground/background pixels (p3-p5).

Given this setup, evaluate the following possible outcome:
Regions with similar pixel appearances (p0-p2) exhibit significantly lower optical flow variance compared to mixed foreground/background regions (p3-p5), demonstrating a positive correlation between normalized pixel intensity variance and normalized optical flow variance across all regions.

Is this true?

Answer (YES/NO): YES